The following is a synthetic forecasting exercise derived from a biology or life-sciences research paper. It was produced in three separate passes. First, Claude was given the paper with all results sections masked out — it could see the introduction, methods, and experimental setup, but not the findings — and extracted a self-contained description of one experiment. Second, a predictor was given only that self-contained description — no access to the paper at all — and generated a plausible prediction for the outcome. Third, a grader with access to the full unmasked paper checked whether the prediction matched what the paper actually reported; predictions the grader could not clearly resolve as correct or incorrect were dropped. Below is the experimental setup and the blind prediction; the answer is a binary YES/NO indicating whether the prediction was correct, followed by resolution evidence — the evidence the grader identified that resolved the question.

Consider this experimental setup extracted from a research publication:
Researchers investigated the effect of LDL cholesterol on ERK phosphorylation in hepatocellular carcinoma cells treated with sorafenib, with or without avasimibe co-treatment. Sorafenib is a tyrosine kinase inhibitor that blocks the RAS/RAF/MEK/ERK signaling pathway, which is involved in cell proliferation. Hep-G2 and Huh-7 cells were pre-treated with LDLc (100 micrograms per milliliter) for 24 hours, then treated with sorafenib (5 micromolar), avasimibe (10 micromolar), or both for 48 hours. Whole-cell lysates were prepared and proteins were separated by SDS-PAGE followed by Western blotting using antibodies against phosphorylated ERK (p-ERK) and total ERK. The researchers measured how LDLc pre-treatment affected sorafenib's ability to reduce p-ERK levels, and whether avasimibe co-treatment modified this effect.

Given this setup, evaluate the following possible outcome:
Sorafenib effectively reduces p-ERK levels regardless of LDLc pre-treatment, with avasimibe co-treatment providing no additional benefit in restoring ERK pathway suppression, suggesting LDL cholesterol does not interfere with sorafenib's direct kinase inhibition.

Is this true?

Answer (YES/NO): NO